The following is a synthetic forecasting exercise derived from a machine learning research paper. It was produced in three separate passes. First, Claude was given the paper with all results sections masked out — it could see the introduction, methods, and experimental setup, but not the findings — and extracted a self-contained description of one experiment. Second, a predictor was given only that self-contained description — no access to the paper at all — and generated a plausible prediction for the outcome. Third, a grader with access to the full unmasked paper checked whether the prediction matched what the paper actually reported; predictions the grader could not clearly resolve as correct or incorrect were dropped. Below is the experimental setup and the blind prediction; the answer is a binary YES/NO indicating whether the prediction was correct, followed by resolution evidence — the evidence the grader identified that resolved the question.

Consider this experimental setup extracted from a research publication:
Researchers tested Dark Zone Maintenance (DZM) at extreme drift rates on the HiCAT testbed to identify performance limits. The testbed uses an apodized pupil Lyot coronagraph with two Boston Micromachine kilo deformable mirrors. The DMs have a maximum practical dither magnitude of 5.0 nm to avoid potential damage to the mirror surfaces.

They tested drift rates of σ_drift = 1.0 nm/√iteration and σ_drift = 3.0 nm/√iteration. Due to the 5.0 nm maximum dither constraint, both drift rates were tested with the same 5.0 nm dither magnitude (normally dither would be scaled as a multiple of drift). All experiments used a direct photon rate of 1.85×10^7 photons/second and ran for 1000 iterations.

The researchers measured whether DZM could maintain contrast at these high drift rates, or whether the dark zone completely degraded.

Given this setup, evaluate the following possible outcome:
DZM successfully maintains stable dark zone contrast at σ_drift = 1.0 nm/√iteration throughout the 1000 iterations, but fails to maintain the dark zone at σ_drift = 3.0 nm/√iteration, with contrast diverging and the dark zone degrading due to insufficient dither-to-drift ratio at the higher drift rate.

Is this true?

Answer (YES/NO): NO